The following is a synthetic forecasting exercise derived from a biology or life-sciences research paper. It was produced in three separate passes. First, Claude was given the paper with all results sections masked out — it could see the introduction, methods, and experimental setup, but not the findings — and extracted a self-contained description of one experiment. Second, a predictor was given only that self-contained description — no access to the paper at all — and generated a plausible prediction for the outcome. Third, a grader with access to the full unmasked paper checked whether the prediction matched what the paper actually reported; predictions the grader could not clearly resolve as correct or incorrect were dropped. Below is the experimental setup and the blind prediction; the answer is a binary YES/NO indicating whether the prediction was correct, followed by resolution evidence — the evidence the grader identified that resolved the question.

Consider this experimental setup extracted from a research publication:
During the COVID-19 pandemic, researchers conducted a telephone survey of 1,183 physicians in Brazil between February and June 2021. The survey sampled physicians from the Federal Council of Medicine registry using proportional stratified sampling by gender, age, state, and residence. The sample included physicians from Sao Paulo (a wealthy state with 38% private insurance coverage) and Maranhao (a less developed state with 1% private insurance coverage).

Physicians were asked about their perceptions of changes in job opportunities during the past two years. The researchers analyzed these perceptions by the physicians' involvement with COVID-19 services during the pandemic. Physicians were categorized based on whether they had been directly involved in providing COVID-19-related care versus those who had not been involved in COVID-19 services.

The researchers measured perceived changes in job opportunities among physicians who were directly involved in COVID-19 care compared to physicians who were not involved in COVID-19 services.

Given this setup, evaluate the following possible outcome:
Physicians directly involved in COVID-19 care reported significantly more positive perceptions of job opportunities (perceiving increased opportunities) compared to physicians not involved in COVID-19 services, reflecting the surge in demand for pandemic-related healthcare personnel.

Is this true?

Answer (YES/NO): YES